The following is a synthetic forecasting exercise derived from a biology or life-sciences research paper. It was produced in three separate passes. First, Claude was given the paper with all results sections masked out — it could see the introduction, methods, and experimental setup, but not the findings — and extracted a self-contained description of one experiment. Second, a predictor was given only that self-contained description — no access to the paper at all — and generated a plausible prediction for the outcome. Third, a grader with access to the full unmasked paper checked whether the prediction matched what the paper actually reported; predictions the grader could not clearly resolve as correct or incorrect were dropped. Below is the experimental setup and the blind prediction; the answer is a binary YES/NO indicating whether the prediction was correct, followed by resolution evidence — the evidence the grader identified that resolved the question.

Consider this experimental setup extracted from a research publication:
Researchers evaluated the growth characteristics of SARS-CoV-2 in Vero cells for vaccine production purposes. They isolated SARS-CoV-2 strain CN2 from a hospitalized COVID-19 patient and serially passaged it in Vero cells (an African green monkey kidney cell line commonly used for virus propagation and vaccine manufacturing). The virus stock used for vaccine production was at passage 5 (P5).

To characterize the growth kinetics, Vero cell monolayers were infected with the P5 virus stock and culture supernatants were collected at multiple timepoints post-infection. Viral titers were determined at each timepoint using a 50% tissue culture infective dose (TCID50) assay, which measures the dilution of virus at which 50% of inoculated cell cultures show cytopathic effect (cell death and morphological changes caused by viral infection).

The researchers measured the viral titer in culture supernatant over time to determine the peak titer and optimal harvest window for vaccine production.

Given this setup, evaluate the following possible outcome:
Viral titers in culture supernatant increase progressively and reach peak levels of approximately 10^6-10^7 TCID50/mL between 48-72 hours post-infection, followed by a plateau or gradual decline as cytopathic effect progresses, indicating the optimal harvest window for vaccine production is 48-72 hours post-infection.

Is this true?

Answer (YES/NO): NO